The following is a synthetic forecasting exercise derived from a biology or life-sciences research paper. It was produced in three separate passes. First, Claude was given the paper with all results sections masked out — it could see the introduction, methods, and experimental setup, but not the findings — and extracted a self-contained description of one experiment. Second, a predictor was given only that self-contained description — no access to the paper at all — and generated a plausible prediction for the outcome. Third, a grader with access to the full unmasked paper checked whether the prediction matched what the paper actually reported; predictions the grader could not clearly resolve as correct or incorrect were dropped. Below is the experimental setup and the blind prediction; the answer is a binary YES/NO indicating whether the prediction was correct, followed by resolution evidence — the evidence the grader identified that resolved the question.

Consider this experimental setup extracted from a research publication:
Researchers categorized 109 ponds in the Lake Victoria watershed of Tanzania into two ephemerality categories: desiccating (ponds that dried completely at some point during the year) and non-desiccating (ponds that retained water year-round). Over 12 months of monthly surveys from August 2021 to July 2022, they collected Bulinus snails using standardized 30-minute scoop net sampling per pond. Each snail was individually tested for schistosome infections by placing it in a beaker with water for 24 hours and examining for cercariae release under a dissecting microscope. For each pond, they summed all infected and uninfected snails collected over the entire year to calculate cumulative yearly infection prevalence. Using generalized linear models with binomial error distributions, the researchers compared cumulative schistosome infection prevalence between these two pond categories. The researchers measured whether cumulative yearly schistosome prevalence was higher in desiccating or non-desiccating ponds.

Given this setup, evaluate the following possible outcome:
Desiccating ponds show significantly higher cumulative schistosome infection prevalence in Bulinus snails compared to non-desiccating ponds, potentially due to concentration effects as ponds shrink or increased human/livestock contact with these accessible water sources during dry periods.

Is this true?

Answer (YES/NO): NO